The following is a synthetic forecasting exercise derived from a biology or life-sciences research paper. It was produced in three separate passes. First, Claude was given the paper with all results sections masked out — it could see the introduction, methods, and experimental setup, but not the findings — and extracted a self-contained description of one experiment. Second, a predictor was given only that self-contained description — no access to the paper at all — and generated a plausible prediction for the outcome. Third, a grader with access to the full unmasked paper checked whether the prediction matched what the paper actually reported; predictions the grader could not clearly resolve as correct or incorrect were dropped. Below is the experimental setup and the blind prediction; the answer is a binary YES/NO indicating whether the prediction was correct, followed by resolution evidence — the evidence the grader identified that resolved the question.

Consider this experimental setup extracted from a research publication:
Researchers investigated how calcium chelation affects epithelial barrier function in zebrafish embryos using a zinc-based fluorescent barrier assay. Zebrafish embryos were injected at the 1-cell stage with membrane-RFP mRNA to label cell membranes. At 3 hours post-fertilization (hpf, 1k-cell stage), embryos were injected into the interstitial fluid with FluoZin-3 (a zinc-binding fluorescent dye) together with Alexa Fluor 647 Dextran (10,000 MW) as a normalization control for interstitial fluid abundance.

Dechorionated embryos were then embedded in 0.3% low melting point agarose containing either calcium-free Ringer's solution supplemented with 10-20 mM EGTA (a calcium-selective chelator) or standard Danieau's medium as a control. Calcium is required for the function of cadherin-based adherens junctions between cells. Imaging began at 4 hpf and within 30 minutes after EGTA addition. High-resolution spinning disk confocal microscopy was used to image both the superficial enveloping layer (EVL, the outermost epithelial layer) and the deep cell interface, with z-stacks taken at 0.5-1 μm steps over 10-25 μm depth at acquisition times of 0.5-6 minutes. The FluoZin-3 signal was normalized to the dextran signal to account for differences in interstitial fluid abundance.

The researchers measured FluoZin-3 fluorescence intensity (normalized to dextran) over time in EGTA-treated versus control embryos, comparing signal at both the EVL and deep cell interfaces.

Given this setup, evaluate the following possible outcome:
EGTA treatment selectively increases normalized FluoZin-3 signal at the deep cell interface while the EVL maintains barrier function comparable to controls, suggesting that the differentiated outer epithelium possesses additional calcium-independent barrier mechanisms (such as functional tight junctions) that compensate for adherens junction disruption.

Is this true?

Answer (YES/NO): NO